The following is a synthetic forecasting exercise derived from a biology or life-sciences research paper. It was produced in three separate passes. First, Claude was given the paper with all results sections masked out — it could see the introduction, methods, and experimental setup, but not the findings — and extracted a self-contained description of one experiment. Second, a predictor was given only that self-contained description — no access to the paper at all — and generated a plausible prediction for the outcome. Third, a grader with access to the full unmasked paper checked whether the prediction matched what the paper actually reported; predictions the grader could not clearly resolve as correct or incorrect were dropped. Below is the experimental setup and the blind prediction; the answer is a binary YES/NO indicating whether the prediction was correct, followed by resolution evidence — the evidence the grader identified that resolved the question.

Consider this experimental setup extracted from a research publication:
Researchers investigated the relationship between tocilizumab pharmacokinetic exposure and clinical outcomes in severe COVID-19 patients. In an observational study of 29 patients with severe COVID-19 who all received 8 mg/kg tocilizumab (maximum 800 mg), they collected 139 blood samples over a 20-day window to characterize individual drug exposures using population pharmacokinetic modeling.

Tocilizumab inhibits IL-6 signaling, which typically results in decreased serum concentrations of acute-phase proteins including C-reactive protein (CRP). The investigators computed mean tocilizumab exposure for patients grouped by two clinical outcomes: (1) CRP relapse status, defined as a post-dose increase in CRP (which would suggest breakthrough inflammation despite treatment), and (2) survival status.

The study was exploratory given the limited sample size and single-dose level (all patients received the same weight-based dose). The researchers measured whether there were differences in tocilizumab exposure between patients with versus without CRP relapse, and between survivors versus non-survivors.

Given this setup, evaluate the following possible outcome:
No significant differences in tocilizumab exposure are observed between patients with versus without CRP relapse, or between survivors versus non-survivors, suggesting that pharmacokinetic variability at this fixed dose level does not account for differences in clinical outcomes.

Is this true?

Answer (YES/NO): YES